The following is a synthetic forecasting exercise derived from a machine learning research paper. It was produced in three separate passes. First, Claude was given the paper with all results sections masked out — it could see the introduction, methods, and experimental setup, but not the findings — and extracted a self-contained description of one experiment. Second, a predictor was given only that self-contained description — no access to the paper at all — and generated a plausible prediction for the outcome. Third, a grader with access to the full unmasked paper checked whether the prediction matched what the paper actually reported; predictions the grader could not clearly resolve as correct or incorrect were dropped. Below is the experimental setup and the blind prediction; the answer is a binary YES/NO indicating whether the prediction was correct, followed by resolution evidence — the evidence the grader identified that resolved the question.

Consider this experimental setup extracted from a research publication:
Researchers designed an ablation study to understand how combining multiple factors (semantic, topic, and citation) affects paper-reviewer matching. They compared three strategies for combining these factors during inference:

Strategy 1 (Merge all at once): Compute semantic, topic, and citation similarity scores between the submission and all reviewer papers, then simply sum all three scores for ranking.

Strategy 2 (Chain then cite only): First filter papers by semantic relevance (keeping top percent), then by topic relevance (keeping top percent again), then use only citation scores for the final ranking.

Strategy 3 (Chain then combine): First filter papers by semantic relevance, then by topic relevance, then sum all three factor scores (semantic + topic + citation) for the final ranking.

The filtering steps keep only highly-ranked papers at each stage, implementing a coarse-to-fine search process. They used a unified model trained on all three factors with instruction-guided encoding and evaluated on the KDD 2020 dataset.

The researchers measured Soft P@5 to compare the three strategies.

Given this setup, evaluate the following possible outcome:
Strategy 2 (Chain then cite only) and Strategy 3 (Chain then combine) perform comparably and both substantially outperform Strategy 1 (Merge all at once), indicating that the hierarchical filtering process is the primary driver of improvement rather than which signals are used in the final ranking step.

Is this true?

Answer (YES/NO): NO